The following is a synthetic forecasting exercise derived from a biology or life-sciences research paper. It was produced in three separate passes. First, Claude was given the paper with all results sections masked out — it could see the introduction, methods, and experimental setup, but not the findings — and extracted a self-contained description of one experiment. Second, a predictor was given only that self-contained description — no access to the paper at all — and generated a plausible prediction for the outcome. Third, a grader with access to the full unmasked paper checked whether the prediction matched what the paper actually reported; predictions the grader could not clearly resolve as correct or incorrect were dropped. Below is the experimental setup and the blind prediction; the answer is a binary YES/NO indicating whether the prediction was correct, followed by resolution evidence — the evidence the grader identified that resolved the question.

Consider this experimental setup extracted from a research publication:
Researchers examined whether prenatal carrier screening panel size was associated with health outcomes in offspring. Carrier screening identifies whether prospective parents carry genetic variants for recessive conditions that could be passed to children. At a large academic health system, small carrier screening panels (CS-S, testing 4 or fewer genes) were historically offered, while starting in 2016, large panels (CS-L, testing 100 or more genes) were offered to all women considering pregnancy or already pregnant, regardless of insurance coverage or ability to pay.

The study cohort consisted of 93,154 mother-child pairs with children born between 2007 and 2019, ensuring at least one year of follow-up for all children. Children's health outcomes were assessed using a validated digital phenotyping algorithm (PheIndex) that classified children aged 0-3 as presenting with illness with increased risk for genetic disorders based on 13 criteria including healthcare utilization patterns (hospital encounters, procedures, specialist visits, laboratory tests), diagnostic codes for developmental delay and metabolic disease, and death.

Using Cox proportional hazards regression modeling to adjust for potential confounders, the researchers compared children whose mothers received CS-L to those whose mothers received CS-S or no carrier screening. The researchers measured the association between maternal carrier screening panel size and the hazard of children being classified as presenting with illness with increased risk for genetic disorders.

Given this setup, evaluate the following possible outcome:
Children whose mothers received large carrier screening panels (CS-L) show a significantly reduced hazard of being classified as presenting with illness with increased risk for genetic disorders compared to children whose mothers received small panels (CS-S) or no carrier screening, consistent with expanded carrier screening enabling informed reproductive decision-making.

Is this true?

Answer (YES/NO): YES